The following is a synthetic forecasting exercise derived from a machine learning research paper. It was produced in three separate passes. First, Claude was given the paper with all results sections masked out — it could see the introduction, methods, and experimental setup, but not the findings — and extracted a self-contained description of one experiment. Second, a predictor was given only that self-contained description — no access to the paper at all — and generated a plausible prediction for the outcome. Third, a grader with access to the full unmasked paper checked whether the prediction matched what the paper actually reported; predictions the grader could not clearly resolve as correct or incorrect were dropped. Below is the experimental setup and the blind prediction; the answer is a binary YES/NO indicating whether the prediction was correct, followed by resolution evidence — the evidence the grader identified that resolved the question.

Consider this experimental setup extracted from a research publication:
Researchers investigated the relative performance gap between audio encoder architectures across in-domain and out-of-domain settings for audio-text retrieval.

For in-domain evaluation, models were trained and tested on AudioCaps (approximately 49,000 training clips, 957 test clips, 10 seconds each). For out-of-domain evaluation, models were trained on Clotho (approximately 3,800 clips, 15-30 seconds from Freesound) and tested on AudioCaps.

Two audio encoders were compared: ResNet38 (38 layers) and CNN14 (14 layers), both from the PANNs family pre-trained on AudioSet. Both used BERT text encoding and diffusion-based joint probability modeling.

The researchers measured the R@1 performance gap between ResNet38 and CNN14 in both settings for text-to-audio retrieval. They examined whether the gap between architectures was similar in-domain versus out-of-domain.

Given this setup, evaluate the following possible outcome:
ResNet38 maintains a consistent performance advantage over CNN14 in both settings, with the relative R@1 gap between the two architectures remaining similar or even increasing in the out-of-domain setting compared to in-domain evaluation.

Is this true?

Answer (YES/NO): YES